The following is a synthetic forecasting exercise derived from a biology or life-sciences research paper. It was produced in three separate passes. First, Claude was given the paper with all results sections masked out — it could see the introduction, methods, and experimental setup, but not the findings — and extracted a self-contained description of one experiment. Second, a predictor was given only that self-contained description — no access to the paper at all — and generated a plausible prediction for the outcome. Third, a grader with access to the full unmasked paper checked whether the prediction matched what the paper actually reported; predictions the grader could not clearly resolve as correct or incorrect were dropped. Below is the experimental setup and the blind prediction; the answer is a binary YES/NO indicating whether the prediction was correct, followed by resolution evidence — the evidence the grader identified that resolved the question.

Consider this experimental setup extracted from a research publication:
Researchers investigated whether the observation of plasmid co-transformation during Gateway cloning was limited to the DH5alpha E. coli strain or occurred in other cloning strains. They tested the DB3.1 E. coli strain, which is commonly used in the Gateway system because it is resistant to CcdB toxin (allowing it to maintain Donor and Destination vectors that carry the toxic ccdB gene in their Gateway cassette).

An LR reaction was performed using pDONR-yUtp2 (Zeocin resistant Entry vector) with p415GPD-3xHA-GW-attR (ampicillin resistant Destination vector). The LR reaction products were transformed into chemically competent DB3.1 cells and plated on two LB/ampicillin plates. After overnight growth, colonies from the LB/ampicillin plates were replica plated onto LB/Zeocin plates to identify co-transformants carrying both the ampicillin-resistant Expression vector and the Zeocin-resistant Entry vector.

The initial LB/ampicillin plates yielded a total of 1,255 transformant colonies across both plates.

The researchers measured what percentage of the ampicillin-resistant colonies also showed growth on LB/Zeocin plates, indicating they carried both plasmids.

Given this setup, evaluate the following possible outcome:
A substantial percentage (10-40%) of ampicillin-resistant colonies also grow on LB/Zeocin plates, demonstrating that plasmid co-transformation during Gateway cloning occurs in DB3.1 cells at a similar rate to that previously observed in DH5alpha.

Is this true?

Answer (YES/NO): YES